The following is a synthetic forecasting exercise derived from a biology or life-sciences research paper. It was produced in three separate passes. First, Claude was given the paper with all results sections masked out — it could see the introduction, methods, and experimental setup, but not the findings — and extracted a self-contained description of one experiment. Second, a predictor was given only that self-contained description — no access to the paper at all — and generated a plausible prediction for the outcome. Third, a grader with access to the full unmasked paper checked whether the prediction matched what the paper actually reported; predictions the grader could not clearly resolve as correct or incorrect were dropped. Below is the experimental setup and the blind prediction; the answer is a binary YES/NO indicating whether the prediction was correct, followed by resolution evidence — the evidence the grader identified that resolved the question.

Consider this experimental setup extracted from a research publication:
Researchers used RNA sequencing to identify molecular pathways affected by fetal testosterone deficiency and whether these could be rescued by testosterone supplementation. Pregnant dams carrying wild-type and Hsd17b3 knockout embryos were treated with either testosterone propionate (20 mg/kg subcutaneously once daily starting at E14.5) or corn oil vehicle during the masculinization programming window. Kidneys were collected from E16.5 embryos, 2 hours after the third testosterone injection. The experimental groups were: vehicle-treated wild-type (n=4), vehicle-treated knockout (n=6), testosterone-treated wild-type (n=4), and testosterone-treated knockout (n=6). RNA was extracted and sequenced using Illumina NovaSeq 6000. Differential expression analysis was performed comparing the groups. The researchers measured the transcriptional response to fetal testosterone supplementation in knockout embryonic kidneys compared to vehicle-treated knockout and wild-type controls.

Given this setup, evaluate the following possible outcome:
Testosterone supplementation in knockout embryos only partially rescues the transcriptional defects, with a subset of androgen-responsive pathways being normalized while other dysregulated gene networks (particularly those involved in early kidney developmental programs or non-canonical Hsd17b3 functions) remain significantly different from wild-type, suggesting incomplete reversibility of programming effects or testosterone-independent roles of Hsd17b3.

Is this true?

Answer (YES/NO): NO